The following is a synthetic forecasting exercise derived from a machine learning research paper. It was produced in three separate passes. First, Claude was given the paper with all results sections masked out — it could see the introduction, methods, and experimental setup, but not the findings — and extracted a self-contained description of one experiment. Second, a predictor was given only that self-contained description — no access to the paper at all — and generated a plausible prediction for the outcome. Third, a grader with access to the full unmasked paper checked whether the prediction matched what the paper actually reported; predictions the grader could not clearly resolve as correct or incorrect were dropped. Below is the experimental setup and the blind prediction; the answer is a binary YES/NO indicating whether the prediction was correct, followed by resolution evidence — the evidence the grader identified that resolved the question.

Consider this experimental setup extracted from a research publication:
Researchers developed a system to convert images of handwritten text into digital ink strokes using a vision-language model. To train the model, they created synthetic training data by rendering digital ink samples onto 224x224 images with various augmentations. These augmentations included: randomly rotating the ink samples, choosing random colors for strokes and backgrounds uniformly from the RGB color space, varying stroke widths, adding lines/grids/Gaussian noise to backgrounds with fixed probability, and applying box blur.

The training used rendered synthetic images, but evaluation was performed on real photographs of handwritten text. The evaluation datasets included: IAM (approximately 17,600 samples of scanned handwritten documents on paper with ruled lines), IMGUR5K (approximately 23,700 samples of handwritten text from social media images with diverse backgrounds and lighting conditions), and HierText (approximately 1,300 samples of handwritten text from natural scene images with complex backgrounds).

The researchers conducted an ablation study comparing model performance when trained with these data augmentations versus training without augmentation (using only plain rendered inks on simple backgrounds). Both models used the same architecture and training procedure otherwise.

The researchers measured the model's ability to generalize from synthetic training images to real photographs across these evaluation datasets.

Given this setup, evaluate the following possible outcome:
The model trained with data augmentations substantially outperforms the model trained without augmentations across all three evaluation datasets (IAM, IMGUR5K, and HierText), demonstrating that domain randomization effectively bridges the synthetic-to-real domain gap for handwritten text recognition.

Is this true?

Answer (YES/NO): YES